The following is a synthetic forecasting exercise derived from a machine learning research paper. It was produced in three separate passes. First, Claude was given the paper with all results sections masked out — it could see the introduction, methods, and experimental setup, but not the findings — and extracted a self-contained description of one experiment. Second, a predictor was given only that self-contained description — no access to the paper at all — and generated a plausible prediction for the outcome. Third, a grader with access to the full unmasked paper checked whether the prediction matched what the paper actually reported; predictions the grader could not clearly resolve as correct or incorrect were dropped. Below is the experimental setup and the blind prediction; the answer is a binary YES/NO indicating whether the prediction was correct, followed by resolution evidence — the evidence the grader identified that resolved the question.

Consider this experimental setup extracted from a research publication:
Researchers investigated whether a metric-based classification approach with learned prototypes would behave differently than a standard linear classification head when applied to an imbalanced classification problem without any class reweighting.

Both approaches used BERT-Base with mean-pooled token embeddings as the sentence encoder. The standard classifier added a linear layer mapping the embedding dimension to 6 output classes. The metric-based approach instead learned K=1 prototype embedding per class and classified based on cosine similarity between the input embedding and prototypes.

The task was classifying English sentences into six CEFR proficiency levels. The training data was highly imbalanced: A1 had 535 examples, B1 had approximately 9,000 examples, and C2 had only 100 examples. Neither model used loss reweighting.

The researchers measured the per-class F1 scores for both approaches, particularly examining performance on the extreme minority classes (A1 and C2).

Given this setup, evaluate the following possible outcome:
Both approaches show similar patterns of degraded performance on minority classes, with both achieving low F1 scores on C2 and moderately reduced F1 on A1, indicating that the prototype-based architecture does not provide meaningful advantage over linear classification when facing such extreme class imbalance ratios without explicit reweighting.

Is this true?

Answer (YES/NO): NO